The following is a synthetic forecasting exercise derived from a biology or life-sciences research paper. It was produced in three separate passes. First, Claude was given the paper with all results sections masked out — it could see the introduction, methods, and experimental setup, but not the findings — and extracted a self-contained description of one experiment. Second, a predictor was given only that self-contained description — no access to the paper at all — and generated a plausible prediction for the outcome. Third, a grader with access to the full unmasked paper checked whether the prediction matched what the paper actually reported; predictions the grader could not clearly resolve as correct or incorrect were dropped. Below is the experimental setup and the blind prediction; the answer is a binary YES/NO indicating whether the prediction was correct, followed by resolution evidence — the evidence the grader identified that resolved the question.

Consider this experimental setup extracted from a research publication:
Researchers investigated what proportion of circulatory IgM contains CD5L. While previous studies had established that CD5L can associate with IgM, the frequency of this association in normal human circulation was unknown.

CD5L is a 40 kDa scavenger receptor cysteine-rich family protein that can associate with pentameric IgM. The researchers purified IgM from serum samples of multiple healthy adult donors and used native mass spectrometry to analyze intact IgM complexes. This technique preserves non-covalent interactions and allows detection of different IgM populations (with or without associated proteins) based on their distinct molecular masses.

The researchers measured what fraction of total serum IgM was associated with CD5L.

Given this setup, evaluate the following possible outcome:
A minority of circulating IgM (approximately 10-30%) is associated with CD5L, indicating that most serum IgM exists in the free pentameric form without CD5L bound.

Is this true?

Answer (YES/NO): NO